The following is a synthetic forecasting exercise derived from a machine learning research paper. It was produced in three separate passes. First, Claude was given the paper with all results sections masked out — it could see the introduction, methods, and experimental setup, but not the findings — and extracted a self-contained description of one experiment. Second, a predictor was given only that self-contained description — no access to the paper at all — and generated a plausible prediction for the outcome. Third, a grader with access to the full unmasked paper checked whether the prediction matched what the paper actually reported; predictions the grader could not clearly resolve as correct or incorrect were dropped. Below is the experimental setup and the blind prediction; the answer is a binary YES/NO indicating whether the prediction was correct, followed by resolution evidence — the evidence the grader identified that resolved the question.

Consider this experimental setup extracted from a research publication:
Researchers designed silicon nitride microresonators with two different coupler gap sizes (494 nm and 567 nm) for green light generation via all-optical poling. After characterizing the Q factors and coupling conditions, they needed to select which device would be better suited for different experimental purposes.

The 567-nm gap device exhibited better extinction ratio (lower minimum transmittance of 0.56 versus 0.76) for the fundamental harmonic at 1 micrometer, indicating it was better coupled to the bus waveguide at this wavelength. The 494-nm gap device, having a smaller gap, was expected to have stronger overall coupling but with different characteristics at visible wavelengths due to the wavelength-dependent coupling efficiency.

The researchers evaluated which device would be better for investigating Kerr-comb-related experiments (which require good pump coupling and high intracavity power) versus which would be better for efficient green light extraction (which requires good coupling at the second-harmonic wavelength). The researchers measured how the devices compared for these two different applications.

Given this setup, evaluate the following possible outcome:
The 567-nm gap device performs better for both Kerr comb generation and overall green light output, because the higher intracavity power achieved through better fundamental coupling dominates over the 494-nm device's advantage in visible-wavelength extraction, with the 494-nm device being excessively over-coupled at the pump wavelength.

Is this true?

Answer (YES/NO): NO